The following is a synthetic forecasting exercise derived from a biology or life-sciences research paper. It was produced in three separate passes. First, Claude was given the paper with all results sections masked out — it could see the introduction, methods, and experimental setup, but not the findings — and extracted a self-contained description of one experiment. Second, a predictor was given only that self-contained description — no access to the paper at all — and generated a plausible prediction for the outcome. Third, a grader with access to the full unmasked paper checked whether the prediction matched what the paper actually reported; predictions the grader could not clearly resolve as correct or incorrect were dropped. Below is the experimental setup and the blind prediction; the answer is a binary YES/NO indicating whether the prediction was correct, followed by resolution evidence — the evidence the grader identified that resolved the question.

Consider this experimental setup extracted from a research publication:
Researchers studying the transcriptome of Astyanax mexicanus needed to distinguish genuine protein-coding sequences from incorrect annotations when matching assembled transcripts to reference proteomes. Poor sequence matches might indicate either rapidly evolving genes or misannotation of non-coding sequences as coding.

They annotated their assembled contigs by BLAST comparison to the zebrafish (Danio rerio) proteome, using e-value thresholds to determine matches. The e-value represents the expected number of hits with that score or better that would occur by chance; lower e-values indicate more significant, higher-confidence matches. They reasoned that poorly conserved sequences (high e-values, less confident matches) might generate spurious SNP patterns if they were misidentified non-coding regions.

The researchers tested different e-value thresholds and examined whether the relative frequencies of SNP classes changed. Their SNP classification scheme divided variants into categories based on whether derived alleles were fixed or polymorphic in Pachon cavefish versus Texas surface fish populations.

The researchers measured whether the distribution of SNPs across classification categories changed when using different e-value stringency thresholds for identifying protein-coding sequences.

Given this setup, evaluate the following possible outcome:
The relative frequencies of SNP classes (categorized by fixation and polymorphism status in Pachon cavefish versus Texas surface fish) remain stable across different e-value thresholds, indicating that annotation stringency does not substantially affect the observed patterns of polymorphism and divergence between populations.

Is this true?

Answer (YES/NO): YES